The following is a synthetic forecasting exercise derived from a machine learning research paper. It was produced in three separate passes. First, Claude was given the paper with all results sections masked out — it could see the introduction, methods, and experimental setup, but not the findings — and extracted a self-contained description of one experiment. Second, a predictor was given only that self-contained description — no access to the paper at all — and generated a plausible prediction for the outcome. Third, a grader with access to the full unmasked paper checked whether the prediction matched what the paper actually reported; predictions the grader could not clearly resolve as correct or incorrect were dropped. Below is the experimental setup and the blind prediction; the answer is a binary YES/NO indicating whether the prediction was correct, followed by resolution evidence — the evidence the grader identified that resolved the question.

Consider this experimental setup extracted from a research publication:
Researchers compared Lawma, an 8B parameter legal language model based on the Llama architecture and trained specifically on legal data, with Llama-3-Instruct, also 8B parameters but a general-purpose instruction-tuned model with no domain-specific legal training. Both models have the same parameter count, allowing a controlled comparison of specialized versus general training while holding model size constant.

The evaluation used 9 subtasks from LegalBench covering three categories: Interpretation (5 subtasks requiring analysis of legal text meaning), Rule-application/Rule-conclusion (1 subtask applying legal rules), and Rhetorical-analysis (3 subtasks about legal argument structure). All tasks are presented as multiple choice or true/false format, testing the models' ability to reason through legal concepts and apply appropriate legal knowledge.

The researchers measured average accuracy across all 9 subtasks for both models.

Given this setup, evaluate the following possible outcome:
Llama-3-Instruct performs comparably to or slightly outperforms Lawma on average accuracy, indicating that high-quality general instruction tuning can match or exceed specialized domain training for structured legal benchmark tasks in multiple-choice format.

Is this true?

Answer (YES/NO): NO